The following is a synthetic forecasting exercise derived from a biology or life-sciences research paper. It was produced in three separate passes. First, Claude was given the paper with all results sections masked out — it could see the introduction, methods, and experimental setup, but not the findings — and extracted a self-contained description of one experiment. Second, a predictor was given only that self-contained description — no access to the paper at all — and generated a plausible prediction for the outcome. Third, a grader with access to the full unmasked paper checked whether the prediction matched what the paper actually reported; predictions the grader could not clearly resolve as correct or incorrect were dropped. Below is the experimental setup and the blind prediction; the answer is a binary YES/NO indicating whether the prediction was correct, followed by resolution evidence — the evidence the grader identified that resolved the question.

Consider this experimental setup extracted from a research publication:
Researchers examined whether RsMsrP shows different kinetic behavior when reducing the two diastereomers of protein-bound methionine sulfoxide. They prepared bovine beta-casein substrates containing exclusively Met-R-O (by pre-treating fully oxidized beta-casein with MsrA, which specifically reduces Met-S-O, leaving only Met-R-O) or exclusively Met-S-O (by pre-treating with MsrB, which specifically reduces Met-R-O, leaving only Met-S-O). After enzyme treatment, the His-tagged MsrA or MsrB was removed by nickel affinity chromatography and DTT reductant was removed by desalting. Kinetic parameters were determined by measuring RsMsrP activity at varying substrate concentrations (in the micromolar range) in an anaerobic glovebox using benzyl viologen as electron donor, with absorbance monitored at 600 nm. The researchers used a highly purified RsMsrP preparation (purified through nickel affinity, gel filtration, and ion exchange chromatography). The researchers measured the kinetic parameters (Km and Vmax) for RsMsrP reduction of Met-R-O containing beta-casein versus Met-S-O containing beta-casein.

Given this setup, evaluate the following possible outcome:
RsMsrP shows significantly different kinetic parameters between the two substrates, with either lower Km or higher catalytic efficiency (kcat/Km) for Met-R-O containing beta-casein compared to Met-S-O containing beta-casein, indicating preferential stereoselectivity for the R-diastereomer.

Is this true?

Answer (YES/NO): YES